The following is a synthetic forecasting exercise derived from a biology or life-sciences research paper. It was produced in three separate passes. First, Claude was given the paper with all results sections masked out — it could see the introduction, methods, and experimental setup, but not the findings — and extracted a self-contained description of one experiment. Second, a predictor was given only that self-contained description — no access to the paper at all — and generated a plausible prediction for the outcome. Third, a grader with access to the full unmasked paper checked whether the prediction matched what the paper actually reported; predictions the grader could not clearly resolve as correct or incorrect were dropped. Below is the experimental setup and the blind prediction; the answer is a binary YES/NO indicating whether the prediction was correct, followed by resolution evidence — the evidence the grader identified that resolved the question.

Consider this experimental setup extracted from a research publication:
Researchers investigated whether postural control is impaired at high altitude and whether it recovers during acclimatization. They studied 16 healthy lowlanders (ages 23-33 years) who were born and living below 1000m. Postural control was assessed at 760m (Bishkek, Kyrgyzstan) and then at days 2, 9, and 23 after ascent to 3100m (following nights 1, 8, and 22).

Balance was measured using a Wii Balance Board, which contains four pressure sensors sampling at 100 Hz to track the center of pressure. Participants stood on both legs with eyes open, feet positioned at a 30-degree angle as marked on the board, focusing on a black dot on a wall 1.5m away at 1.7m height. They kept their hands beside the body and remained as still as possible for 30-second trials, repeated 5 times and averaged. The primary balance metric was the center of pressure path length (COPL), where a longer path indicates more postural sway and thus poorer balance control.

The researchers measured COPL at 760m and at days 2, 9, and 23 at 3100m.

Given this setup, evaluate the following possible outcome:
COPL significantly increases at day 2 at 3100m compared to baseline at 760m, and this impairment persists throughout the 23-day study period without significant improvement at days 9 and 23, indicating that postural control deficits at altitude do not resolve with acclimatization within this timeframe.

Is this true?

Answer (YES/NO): NO